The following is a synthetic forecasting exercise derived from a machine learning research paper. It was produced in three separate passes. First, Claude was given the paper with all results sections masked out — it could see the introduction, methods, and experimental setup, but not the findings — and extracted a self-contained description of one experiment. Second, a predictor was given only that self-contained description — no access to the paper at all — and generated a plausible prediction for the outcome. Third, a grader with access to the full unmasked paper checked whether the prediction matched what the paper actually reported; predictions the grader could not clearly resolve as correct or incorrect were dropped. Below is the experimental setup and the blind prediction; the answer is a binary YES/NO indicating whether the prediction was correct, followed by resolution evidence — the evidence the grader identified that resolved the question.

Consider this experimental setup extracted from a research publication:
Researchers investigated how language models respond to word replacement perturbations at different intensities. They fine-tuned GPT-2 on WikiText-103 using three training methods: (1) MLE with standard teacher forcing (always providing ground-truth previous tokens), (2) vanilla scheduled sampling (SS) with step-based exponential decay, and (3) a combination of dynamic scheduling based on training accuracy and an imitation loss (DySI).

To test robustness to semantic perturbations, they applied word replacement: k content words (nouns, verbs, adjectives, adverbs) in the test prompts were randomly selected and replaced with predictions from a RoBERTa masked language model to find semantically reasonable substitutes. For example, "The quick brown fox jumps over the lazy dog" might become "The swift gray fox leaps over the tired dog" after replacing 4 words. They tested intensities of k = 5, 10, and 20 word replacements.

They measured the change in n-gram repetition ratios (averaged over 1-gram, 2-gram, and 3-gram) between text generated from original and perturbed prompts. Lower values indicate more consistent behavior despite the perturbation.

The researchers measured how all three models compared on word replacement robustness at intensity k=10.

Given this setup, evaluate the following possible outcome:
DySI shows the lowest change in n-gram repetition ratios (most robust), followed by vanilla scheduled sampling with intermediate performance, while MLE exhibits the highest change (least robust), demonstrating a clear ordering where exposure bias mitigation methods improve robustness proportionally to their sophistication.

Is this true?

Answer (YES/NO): YES